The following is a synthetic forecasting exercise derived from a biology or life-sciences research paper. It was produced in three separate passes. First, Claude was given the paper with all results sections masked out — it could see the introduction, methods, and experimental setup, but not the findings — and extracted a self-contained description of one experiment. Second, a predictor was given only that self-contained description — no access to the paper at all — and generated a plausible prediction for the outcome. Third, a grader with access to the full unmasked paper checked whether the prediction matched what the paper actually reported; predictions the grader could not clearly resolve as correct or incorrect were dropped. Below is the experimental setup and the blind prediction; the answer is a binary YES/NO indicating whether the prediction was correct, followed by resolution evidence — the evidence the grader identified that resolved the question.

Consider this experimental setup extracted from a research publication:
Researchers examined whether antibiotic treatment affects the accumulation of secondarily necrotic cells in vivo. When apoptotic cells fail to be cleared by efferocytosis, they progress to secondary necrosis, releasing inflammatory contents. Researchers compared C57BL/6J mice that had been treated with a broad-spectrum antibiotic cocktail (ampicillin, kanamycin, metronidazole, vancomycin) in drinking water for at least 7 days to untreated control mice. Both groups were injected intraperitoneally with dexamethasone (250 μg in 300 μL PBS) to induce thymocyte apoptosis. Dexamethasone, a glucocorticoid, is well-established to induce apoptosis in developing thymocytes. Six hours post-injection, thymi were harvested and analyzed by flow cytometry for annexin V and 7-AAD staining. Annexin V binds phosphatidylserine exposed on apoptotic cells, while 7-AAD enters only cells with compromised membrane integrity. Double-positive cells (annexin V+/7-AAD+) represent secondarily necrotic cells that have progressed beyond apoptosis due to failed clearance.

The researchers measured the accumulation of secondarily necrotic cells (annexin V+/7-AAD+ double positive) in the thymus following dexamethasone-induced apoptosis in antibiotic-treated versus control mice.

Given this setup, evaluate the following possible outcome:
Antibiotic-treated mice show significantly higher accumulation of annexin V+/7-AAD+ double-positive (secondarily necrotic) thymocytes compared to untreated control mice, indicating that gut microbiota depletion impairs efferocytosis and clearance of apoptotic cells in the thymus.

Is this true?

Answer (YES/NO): YES